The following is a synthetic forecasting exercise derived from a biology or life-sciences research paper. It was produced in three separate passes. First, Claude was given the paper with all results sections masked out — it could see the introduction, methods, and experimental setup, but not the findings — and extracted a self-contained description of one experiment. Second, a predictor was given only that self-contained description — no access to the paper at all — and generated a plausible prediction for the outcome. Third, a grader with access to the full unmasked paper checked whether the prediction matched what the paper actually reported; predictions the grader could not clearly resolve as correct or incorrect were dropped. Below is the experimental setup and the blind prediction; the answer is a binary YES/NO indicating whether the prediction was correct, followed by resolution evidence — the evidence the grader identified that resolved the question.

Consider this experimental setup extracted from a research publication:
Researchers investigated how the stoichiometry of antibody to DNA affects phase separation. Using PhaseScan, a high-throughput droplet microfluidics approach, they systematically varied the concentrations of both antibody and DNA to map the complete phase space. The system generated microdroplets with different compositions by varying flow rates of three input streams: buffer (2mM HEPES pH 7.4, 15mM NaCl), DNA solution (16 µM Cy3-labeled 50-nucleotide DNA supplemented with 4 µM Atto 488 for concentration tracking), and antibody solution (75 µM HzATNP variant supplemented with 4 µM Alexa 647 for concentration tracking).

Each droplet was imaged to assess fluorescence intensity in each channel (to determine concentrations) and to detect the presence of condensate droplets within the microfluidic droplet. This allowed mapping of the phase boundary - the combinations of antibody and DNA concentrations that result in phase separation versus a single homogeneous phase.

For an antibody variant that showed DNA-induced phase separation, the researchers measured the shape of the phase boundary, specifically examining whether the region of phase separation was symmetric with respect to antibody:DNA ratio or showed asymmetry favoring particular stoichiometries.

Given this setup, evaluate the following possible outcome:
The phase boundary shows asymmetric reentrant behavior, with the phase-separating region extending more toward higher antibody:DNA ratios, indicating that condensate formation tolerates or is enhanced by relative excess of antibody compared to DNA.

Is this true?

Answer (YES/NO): NO